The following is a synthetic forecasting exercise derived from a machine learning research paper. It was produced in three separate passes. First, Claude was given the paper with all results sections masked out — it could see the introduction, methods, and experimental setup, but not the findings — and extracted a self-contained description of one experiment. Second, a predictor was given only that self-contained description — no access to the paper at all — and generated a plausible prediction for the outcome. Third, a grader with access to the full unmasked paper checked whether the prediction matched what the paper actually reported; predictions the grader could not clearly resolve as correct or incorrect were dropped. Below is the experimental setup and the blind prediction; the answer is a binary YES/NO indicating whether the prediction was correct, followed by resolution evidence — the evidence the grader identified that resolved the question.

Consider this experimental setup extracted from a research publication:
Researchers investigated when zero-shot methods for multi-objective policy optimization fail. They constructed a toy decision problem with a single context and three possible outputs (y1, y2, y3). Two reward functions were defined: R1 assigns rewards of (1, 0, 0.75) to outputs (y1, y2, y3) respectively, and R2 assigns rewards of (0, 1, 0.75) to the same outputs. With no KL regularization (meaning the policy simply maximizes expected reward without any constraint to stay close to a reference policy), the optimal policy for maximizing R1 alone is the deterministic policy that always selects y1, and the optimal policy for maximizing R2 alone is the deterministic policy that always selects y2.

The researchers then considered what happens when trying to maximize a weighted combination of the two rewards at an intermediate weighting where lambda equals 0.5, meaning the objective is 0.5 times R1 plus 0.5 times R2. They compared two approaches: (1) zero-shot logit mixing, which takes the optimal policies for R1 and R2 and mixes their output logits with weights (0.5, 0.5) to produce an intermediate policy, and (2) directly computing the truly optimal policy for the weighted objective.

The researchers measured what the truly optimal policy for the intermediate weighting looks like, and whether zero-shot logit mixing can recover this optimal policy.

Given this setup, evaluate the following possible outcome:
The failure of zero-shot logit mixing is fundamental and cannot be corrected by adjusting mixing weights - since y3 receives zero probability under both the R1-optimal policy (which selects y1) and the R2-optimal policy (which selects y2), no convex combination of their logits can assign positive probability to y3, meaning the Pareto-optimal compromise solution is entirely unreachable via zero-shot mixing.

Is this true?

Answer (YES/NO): YES